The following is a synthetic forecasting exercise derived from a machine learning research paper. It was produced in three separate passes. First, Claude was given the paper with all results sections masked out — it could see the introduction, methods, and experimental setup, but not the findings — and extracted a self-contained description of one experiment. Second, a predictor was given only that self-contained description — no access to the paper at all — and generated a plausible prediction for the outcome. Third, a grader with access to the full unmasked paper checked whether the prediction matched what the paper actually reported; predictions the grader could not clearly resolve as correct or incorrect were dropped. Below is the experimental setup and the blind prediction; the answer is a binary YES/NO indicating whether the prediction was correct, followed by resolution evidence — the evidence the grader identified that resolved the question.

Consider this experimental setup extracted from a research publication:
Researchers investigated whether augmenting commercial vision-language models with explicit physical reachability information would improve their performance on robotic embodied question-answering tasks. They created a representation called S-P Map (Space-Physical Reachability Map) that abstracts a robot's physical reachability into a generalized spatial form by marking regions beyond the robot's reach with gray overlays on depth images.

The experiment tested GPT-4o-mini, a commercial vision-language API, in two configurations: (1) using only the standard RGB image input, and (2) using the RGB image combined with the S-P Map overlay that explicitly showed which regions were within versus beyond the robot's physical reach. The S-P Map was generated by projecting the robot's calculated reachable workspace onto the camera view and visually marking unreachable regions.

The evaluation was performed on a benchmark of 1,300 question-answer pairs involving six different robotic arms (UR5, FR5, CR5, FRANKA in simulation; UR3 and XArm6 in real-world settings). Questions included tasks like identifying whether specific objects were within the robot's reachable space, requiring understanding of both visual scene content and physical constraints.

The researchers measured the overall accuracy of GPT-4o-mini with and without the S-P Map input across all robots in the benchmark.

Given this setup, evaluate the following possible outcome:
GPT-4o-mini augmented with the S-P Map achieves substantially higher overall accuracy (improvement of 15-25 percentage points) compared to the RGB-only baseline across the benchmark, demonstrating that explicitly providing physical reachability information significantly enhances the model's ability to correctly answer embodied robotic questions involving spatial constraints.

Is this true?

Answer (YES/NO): NO